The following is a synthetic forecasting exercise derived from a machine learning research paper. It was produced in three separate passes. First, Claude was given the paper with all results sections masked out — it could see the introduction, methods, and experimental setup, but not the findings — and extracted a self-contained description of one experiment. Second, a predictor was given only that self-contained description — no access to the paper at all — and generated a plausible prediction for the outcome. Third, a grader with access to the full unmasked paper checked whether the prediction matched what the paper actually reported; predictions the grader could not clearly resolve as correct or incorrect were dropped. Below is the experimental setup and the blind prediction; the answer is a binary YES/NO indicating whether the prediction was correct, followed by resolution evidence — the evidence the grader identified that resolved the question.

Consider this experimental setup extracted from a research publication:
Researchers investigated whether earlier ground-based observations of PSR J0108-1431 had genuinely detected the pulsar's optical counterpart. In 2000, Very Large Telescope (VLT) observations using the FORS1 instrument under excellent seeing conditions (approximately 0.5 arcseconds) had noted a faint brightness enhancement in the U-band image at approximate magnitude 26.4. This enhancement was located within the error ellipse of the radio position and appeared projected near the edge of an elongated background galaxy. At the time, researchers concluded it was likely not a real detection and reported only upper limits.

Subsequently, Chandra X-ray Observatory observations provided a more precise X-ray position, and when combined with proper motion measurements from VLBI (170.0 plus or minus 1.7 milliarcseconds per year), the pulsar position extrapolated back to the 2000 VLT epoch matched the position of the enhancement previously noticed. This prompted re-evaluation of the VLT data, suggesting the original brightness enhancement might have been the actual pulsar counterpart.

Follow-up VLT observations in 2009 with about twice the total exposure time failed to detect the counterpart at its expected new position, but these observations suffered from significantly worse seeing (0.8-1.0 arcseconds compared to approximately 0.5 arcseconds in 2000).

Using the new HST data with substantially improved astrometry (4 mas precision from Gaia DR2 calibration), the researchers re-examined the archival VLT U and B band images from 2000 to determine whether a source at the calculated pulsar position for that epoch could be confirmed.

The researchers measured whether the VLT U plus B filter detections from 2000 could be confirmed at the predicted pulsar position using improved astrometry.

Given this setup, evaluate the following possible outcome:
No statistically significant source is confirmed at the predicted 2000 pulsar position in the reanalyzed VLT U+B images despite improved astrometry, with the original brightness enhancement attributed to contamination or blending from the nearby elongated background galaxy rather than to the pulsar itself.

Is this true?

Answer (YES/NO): NO